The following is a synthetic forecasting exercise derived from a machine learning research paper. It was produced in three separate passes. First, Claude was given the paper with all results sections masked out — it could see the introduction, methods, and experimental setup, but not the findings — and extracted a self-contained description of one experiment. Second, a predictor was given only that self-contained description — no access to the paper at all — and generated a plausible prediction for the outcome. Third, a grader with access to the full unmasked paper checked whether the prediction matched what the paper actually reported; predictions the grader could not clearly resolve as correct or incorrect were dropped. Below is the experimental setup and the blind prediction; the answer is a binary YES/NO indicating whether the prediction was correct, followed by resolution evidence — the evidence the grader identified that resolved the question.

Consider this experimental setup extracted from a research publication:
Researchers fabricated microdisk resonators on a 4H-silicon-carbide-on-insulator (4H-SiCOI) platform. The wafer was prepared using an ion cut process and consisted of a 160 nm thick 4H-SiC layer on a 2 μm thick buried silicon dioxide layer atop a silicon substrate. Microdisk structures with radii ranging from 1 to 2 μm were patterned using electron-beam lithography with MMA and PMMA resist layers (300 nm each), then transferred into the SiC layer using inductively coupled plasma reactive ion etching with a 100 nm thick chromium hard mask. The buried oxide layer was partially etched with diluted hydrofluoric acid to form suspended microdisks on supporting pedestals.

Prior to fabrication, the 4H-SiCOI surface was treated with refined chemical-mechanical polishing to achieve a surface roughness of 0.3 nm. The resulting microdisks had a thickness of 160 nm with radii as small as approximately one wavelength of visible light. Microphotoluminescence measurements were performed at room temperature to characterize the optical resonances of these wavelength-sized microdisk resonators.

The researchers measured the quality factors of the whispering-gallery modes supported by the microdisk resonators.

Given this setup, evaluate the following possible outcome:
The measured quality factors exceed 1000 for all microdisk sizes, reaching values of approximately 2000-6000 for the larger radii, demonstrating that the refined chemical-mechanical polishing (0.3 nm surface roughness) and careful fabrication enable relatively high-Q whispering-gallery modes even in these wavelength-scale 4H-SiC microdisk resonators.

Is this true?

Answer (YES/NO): YES